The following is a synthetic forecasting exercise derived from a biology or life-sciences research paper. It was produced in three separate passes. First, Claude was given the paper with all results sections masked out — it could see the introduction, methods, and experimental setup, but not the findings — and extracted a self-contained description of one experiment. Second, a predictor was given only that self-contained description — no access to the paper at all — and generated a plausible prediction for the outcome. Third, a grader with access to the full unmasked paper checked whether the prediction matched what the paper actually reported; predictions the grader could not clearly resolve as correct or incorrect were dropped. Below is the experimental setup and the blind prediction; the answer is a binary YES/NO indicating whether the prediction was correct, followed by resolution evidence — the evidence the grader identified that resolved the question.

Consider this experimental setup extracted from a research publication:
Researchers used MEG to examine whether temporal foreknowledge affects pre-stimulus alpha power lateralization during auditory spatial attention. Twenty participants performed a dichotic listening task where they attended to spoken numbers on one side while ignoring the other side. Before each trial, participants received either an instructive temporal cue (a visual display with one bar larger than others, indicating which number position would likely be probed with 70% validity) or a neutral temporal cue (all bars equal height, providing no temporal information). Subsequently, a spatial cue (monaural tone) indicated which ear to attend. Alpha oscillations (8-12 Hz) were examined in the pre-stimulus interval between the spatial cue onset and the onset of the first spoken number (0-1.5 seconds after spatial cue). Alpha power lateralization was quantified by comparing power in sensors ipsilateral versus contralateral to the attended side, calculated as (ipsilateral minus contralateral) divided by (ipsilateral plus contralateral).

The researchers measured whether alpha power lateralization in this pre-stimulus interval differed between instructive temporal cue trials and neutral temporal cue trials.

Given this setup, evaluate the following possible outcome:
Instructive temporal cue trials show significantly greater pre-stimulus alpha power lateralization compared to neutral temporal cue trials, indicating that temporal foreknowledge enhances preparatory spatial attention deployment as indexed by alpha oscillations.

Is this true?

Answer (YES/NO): NO